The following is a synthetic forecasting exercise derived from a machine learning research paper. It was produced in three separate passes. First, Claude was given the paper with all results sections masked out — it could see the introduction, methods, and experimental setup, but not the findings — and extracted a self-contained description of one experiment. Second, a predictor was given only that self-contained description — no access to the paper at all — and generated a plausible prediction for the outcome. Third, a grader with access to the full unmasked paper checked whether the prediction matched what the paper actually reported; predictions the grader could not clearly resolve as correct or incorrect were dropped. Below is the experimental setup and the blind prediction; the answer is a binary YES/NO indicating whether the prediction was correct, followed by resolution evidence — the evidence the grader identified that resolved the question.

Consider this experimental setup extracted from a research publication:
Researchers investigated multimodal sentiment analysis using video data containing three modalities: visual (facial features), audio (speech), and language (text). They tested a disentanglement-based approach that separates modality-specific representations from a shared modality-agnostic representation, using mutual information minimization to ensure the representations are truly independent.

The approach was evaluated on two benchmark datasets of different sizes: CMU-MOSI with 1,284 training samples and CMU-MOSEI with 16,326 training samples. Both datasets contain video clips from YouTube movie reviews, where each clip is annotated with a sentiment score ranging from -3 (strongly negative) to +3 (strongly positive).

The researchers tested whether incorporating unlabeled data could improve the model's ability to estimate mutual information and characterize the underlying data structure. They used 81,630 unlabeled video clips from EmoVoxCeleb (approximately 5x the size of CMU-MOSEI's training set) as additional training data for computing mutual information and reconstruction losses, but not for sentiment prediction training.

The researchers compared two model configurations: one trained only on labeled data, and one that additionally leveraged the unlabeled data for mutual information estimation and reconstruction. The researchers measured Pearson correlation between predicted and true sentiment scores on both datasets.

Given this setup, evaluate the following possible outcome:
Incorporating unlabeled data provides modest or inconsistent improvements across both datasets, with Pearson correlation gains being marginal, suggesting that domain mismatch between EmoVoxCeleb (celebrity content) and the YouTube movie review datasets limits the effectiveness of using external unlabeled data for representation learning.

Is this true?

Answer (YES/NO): NO